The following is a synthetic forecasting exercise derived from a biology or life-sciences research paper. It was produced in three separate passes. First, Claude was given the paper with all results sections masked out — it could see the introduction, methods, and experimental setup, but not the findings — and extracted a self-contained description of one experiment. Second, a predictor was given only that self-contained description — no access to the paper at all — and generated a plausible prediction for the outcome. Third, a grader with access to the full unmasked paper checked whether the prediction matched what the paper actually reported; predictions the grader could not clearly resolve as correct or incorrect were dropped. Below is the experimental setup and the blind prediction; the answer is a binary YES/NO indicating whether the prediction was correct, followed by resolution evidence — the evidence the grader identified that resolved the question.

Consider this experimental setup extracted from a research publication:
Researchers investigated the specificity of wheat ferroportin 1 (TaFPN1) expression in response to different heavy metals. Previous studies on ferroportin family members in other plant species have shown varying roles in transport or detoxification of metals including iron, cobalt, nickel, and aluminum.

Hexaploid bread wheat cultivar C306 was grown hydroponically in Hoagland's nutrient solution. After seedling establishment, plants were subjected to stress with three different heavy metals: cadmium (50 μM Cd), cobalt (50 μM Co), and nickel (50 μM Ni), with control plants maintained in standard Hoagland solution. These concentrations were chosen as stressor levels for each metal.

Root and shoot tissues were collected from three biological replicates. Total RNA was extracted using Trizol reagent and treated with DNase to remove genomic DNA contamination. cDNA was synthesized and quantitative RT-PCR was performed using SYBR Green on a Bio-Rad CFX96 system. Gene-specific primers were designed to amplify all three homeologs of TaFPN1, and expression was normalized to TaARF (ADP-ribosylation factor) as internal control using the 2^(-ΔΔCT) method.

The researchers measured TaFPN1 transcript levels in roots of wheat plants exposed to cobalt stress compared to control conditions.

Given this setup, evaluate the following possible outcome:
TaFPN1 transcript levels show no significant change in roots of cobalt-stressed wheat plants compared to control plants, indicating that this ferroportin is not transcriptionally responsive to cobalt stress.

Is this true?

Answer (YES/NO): NO